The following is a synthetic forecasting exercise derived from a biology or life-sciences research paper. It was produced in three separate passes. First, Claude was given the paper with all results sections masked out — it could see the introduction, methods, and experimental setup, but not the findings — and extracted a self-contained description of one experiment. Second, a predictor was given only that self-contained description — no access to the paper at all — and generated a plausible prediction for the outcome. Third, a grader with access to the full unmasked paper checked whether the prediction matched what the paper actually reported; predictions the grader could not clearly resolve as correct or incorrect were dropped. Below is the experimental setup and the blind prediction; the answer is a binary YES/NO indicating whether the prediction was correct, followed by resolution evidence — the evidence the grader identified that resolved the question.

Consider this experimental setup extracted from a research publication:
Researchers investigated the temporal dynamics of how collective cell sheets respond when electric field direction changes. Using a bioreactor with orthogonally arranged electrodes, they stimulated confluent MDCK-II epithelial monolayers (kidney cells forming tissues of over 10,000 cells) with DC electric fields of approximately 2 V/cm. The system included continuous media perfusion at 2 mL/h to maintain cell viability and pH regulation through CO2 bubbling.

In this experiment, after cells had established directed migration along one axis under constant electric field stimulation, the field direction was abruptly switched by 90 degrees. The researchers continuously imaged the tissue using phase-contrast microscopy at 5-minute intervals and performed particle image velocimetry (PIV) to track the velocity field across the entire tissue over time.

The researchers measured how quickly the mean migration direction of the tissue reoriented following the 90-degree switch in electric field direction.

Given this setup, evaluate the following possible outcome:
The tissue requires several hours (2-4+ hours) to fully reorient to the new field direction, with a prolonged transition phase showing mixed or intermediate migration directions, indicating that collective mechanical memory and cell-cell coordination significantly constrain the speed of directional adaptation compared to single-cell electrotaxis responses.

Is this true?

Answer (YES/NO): NO